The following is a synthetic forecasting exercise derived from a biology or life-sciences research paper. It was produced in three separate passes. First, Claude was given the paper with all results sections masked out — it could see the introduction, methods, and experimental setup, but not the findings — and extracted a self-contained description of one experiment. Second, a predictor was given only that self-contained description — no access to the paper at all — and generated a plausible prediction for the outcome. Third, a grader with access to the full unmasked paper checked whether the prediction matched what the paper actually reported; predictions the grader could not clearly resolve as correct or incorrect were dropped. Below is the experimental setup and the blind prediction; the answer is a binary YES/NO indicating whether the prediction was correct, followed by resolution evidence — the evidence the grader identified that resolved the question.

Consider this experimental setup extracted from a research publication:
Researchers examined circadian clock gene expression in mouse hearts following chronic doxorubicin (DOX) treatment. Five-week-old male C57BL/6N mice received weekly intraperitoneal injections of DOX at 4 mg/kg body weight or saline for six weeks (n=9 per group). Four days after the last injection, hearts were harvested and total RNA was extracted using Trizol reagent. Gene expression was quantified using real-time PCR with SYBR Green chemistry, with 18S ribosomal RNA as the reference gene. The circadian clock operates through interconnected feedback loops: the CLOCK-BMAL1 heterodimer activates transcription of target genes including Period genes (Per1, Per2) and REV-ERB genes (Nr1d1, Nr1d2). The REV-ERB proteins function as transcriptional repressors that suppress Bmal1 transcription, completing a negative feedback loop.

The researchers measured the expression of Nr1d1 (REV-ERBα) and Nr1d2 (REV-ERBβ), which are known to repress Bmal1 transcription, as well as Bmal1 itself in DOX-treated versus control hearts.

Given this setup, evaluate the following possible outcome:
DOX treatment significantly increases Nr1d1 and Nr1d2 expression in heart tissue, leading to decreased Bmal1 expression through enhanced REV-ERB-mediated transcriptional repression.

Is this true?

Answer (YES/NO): NO